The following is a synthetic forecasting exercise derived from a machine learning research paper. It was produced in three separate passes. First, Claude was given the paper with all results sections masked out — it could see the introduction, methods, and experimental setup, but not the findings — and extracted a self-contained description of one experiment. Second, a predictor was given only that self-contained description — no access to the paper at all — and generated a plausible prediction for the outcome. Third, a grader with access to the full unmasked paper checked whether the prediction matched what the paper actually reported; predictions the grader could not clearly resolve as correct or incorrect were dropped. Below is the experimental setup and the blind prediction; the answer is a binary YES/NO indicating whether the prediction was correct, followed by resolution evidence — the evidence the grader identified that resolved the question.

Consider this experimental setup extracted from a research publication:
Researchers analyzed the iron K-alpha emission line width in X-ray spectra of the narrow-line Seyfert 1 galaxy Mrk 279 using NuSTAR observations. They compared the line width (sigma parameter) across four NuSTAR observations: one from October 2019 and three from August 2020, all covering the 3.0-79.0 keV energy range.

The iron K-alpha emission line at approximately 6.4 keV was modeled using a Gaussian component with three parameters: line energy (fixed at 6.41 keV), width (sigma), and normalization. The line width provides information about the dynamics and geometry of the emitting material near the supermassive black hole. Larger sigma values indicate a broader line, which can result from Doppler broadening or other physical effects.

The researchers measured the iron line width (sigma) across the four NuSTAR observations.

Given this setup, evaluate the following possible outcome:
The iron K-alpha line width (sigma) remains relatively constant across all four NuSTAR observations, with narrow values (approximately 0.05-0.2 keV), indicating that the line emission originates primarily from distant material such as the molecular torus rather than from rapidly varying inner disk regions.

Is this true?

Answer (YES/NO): NO